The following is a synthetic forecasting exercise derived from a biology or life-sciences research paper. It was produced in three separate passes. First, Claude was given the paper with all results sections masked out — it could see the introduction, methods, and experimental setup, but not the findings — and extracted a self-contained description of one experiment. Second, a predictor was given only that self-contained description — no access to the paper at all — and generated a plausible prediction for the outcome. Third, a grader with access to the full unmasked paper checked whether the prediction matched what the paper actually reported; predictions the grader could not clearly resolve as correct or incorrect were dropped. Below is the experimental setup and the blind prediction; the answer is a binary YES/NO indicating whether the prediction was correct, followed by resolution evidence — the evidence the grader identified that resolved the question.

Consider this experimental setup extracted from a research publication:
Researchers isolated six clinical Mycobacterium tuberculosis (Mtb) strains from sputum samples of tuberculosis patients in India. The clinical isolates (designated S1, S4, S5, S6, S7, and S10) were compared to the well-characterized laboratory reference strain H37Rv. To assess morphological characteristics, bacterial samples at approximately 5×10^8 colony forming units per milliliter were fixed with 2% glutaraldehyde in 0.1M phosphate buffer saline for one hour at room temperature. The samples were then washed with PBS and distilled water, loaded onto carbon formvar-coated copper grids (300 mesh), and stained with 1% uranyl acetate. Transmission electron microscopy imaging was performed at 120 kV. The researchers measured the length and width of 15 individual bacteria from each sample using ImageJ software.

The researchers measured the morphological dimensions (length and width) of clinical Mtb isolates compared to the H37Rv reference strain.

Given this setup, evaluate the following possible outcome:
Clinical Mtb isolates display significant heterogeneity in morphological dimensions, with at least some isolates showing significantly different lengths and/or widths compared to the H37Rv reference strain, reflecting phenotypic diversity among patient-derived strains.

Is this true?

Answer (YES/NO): YES